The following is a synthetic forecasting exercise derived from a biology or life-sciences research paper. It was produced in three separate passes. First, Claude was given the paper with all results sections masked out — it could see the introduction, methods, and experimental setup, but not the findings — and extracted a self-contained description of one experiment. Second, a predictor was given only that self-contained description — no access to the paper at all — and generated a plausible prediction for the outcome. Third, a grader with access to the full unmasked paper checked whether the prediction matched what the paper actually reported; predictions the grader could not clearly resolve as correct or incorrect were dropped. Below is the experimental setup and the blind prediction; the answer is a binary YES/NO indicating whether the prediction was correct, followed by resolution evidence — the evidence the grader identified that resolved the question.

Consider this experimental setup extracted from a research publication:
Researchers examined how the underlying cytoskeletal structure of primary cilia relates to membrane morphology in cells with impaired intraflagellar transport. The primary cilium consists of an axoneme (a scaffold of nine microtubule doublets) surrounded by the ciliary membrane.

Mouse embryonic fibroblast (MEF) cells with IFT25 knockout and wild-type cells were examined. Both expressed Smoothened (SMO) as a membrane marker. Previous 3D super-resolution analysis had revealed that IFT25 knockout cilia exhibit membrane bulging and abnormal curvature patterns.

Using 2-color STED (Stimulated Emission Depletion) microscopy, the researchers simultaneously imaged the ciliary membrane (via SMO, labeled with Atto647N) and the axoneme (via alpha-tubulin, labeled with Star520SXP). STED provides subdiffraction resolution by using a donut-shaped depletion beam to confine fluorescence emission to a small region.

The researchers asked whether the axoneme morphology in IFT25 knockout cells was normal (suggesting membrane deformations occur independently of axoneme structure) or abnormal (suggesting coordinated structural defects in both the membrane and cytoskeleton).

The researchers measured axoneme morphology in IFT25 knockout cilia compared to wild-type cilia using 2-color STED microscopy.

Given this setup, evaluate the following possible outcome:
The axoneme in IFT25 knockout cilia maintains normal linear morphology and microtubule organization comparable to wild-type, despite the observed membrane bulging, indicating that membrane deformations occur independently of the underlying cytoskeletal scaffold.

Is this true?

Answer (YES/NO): NO